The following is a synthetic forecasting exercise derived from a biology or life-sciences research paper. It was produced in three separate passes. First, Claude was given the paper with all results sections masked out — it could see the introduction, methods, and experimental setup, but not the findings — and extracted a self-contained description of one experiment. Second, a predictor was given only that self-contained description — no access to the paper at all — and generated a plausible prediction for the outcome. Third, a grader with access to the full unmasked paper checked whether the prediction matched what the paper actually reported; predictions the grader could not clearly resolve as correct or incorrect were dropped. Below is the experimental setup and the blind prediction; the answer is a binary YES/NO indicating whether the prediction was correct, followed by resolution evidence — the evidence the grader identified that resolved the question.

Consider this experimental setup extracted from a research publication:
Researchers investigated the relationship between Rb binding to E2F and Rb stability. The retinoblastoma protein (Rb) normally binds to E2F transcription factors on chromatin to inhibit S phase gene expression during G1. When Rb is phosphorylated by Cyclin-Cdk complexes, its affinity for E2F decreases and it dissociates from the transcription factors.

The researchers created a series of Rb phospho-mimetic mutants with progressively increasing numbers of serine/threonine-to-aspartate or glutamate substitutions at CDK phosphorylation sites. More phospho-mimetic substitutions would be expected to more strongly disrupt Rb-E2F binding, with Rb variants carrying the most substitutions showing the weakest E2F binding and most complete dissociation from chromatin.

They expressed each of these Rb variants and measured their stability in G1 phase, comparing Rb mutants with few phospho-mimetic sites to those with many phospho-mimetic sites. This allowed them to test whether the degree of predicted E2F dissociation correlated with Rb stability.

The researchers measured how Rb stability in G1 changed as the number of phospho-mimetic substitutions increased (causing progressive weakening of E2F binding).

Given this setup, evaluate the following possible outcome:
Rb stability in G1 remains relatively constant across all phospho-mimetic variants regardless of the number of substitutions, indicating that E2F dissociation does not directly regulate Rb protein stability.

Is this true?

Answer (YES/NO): NO